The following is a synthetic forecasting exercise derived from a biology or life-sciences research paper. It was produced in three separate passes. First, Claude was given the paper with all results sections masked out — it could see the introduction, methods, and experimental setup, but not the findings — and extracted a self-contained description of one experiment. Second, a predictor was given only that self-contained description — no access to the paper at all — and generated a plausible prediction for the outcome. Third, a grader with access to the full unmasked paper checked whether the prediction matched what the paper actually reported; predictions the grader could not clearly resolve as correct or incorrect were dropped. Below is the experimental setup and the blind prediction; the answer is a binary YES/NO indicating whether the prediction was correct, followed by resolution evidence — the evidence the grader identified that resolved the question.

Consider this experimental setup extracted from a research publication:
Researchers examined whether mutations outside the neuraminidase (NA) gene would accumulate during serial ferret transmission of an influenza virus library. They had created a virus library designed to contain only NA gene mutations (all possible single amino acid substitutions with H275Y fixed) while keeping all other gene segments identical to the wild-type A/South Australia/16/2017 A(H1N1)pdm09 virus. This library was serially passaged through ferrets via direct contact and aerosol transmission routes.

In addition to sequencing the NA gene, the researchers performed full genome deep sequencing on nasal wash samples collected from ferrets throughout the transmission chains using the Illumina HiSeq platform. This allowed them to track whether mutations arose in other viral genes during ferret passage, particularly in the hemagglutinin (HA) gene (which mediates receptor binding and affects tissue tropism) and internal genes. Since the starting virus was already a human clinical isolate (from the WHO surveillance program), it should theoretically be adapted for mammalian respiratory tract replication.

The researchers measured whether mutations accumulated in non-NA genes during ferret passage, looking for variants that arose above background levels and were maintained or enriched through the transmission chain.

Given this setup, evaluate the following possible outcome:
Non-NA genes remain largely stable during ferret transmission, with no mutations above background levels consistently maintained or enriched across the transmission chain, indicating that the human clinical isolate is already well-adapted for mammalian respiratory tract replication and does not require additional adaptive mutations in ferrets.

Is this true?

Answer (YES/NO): YES